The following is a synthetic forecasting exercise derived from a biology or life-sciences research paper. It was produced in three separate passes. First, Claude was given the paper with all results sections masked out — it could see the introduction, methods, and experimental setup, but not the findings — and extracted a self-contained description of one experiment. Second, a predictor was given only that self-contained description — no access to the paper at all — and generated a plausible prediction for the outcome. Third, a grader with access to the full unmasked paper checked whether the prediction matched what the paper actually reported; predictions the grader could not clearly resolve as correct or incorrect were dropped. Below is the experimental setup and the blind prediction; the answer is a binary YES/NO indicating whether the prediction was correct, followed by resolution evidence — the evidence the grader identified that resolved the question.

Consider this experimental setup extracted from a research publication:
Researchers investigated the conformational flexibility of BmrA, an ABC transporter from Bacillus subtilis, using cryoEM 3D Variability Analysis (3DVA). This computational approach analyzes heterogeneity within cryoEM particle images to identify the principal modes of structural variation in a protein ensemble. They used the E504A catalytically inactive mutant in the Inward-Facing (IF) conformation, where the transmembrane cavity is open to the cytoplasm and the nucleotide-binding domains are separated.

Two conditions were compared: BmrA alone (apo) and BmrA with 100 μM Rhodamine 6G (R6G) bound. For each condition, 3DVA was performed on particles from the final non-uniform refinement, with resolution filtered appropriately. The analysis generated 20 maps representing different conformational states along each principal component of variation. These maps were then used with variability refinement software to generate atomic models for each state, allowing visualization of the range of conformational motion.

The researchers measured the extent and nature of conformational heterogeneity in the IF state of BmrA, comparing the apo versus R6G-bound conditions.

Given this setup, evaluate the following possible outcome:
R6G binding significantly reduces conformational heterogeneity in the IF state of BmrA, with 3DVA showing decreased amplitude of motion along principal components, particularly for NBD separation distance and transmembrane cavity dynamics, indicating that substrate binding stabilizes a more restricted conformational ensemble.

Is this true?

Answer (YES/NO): YES